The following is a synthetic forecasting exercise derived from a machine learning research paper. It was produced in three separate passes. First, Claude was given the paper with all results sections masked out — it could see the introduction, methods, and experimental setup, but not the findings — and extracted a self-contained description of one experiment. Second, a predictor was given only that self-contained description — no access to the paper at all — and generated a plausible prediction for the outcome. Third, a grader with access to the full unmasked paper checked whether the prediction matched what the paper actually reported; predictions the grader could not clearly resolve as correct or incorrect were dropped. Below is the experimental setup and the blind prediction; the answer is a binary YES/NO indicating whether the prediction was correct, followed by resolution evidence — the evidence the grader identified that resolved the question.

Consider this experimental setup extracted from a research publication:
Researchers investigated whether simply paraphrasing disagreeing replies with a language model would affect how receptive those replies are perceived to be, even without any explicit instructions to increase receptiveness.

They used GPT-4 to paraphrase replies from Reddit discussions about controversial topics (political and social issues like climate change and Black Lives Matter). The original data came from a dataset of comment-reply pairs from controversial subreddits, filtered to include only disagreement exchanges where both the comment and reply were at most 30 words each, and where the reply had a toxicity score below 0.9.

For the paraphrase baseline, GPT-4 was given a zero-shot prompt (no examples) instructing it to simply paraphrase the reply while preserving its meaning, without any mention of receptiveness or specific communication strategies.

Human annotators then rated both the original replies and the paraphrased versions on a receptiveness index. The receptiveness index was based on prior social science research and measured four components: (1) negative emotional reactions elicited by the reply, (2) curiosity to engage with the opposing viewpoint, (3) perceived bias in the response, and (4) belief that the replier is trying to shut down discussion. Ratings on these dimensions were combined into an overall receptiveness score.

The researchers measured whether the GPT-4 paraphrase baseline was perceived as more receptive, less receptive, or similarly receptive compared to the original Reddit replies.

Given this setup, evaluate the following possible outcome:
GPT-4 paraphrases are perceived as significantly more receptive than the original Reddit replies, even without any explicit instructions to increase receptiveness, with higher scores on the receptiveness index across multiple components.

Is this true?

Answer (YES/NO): YES